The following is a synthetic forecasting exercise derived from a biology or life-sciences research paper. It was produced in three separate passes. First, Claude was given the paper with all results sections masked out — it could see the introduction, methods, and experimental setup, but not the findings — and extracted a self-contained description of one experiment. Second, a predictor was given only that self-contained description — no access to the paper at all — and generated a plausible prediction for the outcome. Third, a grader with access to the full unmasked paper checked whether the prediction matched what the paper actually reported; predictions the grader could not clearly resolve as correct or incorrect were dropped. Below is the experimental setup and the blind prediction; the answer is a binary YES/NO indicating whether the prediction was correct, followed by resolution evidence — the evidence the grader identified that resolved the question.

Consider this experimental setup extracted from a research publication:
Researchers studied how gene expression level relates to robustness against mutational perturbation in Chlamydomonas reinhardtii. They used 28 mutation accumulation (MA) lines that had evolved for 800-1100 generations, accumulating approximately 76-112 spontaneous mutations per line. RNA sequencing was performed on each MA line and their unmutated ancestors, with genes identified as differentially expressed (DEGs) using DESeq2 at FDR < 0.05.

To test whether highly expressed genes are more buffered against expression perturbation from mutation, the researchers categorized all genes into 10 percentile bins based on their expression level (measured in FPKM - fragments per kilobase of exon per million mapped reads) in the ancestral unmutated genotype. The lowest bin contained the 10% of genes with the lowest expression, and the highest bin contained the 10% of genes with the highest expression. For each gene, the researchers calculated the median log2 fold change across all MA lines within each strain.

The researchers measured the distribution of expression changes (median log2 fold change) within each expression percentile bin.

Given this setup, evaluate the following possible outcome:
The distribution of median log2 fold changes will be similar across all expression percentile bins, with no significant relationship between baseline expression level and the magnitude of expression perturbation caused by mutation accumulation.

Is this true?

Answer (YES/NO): NO